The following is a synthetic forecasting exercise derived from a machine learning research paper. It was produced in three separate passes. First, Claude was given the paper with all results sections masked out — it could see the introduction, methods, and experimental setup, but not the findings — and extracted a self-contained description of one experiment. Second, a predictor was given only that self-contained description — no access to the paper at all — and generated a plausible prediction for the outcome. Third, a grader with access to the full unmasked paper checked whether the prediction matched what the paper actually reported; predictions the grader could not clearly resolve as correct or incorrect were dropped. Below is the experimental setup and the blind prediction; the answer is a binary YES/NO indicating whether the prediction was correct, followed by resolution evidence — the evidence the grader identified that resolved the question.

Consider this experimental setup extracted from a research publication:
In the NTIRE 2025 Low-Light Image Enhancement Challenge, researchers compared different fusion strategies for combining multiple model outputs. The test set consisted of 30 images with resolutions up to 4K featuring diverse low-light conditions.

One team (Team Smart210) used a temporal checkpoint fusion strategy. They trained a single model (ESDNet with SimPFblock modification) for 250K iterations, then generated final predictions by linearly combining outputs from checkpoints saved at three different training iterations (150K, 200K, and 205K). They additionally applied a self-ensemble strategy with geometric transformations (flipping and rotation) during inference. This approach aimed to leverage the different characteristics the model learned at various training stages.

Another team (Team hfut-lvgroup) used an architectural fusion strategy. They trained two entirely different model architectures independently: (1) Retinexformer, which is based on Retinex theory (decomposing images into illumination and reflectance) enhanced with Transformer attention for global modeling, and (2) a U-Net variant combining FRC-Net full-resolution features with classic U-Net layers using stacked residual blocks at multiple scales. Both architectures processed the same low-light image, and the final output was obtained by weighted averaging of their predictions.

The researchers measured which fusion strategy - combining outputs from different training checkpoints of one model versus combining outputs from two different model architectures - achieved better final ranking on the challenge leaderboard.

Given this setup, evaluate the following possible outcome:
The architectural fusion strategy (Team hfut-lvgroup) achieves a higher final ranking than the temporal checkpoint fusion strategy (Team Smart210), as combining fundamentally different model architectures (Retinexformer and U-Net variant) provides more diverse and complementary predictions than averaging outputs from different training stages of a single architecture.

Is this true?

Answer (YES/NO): NO